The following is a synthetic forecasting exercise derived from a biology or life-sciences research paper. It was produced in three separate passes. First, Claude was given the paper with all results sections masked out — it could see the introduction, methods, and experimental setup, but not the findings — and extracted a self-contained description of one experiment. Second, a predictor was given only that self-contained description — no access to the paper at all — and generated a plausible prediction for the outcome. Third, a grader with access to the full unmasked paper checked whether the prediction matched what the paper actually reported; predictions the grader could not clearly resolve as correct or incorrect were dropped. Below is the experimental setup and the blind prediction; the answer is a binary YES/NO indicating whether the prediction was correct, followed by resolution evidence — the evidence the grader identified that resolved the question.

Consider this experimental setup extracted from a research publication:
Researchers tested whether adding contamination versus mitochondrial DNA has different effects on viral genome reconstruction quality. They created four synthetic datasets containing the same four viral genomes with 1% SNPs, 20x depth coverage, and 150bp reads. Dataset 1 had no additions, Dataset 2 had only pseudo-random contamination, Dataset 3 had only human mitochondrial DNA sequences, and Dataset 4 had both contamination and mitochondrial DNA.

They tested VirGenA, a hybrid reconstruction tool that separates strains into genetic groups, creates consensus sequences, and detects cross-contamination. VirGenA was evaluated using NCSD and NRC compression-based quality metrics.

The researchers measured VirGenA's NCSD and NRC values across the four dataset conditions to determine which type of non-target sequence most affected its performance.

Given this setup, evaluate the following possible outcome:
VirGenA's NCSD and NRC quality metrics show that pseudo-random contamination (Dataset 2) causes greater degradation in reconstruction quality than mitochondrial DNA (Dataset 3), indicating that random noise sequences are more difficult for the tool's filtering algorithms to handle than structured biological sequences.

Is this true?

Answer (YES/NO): YES